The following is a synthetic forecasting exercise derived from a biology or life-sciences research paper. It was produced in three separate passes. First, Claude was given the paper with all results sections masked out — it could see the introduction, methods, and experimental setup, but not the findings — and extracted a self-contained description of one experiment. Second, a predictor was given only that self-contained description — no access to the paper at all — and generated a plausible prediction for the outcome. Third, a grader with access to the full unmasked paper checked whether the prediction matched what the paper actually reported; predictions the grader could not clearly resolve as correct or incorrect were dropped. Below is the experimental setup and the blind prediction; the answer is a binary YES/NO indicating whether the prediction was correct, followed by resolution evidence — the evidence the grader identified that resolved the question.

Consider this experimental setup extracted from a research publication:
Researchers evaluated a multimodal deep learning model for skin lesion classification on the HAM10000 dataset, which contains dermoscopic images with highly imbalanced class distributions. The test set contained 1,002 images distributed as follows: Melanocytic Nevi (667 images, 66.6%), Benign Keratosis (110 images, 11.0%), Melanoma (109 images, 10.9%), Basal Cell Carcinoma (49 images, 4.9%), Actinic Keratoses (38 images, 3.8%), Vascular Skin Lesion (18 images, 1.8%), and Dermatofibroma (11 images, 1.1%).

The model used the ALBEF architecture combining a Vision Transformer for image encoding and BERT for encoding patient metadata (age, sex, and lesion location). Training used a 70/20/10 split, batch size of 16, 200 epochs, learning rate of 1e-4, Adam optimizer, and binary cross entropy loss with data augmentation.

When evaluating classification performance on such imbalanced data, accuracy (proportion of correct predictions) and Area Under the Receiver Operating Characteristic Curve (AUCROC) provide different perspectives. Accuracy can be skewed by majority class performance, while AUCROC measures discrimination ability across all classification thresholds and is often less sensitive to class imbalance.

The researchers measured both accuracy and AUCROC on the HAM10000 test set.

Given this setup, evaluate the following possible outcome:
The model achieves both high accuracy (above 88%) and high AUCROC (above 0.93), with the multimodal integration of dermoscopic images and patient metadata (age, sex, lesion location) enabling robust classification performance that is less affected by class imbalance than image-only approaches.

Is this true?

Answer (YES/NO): YES